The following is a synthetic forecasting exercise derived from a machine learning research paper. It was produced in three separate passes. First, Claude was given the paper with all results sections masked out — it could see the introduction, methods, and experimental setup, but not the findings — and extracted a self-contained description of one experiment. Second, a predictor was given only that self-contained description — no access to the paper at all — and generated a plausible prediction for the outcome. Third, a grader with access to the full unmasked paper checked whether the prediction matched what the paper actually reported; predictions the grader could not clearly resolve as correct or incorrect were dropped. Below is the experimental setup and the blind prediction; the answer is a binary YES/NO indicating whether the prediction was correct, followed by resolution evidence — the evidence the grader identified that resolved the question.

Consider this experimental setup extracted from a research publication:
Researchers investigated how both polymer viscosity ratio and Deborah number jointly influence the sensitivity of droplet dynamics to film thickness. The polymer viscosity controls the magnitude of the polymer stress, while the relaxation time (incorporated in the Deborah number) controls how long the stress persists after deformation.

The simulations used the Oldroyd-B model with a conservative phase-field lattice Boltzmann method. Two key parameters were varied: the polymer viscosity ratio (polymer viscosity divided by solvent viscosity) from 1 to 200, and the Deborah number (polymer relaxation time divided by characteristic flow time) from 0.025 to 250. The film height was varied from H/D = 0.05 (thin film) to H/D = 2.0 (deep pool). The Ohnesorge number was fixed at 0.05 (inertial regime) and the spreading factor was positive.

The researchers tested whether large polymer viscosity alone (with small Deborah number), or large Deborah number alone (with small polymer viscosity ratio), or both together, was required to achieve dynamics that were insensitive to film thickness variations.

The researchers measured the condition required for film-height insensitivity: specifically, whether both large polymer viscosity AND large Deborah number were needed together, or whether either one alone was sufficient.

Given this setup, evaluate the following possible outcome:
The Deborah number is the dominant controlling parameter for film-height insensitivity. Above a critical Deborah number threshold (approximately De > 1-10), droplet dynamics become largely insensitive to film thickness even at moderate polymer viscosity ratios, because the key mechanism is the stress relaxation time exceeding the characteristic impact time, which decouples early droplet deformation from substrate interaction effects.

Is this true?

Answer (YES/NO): NO